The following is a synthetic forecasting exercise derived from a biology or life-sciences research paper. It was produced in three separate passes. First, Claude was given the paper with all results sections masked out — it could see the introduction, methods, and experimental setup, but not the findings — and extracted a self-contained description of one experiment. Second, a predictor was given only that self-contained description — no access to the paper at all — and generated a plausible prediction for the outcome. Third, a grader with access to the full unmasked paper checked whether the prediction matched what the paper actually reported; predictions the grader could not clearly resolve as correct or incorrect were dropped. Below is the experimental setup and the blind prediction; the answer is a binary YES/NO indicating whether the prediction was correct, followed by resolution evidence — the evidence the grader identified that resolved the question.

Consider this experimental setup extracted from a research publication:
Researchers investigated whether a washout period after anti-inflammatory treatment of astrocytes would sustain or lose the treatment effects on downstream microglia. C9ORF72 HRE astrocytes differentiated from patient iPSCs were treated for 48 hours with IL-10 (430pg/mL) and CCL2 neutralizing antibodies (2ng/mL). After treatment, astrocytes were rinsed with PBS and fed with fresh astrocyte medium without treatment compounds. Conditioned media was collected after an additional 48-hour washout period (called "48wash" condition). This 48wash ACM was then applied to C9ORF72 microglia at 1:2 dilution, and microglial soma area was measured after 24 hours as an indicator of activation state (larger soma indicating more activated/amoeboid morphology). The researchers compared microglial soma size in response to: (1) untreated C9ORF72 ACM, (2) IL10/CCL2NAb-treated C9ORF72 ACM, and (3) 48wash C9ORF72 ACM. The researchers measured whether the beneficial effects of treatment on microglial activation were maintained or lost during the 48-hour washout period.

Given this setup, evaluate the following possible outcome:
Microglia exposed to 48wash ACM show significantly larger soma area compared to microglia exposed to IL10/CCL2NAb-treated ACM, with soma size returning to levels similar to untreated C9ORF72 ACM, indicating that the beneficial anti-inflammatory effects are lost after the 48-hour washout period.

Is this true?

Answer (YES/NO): NO